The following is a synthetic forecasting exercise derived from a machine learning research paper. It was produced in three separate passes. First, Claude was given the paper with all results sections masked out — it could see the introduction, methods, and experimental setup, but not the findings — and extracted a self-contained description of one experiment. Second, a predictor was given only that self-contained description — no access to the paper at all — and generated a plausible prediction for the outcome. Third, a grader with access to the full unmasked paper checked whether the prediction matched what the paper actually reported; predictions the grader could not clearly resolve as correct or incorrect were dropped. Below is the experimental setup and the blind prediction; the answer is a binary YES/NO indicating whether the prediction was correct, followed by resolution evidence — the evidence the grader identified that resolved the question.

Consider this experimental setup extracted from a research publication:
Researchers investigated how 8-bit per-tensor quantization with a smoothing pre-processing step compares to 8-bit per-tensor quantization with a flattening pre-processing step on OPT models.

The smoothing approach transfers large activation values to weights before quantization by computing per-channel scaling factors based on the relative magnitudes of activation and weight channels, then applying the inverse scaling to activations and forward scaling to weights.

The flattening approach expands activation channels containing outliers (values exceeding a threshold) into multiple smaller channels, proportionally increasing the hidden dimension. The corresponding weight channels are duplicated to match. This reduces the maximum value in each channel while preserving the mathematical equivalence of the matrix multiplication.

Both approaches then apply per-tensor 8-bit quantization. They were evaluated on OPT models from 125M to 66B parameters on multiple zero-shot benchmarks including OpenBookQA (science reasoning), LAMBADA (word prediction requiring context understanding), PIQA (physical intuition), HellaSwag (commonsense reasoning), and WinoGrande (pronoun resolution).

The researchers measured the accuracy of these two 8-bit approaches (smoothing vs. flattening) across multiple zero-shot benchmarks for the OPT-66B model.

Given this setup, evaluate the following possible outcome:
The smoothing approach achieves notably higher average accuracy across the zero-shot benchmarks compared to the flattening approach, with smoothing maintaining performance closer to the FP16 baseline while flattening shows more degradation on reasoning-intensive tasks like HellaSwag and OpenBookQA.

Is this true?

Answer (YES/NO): NO